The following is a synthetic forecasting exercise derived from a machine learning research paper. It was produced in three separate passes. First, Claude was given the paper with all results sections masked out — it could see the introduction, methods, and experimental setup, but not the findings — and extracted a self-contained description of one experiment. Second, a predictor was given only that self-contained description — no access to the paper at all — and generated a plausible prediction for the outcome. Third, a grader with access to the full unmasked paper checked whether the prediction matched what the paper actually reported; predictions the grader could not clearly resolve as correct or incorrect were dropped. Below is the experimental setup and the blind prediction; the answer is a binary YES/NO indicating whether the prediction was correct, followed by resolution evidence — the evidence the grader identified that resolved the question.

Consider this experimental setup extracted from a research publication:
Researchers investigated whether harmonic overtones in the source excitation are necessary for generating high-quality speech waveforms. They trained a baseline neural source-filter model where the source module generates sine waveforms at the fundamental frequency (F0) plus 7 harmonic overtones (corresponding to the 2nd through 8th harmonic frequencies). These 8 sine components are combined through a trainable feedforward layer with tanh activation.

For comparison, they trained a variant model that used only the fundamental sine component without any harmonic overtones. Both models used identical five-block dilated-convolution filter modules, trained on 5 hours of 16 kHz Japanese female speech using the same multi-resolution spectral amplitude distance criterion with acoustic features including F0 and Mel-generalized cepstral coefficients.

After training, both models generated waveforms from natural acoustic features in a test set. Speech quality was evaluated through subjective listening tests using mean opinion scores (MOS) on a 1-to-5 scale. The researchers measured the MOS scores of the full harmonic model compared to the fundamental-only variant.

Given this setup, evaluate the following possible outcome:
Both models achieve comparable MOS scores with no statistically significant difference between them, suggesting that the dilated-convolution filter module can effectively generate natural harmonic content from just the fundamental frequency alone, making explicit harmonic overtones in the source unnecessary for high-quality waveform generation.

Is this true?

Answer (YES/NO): NO